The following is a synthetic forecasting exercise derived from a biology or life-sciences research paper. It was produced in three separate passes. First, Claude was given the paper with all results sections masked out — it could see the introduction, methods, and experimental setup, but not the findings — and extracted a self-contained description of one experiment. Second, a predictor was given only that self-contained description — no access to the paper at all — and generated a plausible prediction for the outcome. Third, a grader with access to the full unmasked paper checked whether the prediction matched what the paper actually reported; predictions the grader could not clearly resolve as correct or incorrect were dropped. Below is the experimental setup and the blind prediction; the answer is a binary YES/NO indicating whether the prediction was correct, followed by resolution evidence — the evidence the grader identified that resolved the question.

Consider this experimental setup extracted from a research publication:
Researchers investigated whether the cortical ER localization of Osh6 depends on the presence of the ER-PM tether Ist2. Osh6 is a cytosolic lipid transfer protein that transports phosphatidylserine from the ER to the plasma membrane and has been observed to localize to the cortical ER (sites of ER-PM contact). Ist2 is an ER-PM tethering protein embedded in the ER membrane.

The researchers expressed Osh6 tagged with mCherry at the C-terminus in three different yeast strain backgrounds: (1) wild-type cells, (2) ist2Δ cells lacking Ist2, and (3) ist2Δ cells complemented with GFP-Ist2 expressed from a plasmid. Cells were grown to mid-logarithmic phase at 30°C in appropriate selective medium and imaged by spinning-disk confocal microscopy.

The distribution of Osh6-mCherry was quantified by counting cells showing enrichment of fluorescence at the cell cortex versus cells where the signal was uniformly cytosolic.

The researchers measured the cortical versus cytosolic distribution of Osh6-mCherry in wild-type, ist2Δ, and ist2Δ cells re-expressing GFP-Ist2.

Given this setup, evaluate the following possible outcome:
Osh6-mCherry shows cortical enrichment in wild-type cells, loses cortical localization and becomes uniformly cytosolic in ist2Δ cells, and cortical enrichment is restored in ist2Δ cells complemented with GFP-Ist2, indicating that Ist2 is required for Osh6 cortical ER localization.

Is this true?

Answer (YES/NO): YES